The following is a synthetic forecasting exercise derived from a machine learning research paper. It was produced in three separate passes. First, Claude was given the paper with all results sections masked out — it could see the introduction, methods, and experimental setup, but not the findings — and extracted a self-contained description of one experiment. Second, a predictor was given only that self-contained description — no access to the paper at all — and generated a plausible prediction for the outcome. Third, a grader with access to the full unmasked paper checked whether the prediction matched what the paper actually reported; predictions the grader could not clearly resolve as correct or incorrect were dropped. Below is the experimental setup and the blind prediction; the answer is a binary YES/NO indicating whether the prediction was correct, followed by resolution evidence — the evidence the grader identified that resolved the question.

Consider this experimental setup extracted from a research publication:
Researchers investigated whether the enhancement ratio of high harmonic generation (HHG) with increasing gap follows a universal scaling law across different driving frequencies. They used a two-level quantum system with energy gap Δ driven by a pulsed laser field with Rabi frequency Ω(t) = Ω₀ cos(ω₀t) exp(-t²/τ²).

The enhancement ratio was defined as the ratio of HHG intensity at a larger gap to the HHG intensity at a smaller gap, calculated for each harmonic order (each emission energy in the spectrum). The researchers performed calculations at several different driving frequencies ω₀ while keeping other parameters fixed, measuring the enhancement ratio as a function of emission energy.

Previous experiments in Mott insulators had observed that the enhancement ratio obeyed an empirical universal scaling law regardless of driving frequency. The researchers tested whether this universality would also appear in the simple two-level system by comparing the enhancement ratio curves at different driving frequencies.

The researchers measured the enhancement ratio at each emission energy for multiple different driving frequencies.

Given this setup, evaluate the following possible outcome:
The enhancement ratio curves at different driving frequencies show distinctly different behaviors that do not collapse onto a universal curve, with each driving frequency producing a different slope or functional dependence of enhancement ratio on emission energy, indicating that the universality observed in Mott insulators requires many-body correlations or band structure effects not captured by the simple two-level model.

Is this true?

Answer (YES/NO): NO